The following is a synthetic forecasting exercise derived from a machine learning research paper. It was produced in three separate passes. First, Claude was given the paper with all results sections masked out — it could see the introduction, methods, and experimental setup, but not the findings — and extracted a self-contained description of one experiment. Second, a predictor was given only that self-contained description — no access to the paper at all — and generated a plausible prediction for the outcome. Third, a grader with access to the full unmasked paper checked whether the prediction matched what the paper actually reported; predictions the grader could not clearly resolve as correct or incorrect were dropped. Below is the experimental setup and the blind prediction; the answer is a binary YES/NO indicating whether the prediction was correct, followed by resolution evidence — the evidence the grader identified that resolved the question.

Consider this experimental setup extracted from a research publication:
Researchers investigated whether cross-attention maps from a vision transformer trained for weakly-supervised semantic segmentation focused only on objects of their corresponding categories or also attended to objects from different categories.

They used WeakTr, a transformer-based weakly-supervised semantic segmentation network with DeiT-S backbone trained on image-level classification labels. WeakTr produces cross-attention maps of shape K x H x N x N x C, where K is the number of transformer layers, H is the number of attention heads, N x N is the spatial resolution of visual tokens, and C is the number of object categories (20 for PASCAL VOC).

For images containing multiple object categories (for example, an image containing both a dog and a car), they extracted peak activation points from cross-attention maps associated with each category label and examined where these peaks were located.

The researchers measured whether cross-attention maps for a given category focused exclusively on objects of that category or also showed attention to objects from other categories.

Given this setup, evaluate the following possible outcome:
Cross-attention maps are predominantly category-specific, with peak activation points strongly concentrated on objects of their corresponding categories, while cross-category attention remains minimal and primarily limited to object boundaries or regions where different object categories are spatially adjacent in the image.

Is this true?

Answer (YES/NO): NO